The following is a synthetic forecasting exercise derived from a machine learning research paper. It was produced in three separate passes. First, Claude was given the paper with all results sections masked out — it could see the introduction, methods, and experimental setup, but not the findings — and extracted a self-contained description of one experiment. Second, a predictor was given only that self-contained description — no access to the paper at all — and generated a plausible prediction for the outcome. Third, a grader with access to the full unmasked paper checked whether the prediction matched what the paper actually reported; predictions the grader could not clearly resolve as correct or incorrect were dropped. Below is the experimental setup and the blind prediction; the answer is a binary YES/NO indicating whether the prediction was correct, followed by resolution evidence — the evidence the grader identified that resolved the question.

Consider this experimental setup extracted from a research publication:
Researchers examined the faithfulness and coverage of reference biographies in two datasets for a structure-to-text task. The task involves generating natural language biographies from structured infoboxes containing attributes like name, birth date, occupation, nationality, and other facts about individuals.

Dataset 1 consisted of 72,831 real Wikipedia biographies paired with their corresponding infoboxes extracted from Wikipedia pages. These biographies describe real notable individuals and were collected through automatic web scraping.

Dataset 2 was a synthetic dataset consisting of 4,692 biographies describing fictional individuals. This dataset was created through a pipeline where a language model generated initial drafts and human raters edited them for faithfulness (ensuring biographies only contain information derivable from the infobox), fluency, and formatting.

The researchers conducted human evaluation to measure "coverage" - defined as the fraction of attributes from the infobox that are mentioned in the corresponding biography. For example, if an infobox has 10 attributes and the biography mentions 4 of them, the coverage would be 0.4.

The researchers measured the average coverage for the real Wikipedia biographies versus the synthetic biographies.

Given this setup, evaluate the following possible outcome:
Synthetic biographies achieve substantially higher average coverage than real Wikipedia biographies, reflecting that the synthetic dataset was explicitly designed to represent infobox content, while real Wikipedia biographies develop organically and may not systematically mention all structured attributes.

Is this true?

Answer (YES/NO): YES